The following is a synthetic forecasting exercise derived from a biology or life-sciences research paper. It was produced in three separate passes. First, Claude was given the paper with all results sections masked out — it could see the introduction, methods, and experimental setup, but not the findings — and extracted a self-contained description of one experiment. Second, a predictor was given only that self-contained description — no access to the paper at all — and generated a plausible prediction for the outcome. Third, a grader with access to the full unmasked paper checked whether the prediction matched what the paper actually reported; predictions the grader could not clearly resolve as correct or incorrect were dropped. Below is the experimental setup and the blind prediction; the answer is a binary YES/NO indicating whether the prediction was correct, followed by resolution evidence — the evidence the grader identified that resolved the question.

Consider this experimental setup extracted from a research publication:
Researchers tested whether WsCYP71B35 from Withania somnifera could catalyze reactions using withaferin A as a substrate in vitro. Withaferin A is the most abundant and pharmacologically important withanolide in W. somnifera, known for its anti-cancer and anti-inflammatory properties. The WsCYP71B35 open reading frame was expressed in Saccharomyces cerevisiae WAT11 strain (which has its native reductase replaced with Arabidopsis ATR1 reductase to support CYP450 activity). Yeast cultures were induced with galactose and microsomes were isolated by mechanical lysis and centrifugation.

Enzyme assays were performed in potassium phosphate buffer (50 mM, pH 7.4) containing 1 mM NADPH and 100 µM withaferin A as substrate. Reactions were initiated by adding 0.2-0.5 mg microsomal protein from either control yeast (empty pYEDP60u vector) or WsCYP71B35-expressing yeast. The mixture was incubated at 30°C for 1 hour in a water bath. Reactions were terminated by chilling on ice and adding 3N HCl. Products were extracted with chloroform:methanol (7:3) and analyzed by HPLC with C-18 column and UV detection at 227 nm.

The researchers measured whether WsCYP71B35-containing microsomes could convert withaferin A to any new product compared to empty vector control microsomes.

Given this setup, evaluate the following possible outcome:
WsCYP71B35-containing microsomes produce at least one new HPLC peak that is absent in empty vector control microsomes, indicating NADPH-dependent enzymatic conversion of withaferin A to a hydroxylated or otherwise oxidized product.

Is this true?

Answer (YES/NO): YES